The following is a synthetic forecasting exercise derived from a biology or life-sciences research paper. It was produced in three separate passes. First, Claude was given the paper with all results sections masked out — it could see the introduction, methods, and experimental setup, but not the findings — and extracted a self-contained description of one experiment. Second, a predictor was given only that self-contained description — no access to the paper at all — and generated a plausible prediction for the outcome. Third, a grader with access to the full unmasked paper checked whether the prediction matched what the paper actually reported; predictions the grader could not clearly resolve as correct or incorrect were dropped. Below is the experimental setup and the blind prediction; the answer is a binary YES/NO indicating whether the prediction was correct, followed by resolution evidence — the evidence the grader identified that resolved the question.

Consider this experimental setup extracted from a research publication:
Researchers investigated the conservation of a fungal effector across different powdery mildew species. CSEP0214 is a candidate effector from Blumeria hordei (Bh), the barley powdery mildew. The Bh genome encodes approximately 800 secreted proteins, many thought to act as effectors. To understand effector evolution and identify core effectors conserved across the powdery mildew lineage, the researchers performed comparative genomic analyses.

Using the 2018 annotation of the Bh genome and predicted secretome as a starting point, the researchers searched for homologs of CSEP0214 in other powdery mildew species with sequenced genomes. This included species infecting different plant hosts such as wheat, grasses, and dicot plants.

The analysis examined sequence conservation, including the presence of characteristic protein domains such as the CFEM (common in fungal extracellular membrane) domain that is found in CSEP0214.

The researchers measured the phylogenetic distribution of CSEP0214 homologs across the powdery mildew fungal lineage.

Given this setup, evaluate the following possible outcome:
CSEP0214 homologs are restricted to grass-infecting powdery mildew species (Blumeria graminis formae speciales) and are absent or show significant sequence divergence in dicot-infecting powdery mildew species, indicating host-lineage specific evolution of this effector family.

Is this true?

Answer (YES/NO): NO